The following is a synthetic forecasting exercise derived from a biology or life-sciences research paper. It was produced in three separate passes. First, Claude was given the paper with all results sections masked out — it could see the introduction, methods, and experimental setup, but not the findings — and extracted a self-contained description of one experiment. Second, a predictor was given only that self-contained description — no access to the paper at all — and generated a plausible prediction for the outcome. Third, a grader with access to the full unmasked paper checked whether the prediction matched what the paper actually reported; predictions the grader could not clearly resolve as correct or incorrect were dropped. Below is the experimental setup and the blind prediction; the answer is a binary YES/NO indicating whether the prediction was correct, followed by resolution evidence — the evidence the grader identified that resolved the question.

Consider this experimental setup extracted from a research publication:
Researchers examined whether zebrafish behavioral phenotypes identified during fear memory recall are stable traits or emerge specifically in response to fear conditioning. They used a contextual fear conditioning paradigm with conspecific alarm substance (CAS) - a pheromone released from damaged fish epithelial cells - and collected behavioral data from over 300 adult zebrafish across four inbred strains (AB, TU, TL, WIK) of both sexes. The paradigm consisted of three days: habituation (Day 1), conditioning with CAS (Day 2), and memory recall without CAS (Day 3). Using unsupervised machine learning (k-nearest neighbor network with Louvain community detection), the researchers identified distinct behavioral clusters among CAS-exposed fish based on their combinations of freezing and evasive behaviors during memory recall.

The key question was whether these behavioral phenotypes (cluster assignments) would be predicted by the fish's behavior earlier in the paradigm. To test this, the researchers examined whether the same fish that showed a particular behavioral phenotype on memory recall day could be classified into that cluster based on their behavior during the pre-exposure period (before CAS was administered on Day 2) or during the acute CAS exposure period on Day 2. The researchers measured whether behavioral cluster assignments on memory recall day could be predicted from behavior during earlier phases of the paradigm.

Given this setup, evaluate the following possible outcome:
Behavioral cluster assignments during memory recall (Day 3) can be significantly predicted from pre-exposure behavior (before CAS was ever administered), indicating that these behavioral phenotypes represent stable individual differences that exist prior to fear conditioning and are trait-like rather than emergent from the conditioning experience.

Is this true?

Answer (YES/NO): NO